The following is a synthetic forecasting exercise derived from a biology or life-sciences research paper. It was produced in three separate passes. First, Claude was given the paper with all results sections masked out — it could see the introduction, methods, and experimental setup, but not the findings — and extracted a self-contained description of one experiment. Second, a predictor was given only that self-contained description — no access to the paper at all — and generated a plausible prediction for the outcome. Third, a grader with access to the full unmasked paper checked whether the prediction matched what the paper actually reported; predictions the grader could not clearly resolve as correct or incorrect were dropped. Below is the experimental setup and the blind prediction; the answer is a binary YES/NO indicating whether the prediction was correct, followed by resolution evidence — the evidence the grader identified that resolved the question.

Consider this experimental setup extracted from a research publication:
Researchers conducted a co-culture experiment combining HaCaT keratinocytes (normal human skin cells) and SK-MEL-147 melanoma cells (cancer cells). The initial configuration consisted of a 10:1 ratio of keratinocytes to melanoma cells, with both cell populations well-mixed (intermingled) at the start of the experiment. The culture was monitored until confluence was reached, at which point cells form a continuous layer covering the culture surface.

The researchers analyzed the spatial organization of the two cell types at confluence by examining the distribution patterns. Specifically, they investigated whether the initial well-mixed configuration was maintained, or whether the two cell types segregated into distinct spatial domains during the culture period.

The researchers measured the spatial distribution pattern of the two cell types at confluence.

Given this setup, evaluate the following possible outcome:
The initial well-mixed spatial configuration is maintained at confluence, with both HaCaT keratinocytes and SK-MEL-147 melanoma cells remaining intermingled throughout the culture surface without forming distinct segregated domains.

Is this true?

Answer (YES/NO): NO